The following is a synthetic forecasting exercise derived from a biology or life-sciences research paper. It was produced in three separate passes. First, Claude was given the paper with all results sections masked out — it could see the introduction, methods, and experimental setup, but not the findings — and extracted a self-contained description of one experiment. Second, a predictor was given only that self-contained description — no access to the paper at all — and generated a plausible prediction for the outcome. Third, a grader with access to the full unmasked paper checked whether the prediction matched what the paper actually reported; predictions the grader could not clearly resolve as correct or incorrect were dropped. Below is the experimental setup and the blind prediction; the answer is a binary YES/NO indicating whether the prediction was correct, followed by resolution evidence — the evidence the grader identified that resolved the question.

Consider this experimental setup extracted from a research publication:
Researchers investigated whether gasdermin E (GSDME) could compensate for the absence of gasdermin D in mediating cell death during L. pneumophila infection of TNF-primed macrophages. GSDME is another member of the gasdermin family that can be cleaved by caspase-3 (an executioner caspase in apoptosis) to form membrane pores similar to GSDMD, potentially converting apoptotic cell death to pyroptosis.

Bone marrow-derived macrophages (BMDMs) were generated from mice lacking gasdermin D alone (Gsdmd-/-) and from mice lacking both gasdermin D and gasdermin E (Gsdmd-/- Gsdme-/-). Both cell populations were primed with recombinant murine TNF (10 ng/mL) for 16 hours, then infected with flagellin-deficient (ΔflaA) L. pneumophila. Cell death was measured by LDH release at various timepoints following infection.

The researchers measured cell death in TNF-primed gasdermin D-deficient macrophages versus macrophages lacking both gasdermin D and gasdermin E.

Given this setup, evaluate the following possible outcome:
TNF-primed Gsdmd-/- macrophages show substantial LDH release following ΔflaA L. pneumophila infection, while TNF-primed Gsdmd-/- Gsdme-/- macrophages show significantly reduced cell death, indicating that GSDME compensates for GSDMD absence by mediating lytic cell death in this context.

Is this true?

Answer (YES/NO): YES